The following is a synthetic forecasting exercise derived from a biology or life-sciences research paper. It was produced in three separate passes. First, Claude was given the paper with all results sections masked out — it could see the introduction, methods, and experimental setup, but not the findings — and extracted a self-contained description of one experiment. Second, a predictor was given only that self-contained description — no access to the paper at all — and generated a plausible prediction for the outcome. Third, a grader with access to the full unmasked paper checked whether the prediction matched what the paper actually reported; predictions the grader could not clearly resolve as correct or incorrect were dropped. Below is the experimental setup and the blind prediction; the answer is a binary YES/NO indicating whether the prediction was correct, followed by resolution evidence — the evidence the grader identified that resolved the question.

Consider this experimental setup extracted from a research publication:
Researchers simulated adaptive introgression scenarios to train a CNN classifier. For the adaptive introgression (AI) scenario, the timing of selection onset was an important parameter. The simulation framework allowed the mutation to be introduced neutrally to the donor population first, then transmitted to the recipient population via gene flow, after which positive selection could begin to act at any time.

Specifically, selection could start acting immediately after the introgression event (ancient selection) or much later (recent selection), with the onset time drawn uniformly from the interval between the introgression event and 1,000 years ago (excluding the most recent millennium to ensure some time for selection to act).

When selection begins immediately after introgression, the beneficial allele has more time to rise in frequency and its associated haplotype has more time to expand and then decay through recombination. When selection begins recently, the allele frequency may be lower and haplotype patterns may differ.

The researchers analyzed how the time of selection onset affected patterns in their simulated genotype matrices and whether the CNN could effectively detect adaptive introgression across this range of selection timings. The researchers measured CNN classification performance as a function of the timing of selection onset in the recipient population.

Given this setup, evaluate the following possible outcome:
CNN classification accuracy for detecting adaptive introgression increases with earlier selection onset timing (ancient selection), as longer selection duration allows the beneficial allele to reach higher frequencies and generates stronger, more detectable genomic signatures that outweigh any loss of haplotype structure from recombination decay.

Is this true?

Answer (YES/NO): YES